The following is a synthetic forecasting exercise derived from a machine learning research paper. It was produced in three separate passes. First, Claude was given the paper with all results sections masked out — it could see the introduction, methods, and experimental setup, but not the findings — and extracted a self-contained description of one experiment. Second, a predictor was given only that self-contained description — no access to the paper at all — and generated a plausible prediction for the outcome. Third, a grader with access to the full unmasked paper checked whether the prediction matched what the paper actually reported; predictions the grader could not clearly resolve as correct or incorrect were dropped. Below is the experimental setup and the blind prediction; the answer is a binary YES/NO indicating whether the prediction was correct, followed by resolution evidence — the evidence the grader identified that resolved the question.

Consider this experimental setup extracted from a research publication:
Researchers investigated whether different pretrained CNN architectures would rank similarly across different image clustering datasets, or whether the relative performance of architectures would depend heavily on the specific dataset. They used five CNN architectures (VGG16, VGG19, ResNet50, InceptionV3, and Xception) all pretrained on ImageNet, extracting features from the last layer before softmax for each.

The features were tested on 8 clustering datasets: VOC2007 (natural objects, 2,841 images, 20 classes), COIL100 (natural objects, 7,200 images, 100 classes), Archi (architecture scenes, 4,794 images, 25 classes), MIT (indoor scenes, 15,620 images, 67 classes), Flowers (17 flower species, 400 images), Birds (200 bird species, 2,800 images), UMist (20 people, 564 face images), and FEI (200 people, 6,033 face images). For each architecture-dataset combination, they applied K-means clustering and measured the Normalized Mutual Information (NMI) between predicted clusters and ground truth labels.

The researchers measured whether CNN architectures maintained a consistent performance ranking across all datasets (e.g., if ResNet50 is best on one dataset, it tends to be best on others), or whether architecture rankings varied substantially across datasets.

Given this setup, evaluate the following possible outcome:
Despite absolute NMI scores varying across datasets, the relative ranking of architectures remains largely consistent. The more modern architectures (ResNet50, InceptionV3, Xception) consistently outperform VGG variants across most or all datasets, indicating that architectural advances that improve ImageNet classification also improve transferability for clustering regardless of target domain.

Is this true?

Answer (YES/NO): NO